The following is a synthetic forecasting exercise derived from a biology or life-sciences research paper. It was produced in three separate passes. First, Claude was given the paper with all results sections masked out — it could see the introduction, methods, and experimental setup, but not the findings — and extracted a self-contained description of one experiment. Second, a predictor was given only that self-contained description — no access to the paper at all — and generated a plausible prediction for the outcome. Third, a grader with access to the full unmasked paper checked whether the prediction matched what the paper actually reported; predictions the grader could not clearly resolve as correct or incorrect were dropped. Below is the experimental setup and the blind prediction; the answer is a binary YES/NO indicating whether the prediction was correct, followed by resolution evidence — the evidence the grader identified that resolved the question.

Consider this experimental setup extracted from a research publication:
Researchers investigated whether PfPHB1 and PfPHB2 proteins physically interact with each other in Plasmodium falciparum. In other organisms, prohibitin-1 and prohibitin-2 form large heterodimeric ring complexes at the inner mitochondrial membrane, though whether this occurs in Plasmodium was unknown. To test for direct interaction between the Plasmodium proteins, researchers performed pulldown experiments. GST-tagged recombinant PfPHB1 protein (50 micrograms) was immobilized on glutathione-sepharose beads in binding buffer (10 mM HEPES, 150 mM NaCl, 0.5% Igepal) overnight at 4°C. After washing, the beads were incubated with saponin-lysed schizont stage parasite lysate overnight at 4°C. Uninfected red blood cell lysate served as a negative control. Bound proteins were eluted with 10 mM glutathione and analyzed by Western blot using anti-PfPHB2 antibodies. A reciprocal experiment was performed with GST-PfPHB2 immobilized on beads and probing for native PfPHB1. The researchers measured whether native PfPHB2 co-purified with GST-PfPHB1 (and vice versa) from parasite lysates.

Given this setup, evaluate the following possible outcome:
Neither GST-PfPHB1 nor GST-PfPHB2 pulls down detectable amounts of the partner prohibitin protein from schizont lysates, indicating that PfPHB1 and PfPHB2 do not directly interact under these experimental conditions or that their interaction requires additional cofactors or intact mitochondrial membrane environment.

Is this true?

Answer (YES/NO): NO